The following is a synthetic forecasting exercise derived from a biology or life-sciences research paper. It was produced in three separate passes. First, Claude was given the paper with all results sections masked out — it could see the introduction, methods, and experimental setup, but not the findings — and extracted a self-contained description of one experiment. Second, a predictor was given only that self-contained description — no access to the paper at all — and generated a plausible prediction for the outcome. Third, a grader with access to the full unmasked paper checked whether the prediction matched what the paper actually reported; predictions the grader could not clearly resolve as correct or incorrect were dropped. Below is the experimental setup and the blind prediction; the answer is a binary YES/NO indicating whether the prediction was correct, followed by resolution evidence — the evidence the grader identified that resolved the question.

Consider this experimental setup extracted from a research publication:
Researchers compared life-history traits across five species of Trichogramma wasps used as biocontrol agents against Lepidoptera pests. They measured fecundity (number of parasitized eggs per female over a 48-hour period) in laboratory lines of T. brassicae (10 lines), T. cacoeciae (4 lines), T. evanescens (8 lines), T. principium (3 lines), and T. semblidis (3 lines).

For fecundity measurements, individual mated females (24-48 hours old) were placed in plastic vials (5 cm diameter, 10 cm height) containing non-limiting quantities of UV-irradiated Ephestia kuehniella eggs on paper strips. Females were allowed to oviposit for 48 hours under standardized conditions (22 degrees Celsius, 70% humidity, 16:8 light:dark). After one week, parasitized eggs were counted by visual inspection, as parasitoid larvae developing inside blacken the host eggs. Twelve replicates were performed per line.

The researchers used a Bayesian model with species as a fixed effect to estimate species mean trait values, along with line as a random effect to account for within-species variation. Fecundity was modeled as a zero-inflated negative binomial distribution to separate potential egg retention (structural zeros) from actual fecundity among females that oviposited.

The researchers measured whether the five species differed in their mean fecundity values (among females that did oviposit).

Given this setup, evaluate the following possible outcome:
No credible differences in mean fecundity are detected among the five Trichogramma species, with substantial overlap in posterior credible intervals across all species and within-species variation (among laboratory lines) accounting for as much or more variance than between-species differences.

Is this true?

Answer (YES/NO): NO